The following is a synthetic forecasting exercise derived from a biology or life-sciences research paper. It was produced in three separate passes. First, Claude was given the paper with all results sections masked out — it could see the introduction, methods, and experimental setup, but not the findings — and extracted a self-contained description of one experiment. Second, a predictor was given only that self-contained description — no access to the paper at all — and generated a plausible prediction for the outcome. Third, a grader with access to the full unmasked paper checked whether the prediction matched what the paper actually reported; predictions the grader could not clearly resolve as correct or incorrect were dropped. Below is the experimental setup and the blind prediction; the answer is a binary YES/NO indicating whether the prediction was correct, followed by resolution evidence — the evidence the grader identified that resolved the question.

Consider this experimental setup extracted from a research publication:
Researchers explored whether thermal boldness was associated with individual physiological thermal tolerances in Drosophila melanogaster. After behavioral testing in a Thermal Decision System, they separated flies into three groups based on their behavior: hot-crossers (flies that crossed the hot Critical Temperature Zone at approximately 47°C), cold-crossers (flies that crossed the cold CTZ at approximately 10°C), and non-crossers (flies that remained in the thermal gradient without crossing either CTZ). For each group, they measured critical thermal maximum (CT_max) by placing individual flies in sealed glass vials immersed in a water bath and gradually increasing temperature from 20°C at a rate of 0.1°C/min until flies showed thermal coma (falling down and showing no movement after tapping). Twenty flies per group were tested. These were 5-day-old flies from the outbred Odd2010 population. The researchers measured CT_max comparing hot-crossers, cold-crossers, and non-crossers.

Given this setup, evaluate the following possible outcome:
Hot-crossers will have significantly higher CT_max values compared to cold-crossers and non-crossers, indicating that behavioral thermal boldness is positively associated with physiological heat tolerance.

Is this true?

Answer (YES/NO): NO